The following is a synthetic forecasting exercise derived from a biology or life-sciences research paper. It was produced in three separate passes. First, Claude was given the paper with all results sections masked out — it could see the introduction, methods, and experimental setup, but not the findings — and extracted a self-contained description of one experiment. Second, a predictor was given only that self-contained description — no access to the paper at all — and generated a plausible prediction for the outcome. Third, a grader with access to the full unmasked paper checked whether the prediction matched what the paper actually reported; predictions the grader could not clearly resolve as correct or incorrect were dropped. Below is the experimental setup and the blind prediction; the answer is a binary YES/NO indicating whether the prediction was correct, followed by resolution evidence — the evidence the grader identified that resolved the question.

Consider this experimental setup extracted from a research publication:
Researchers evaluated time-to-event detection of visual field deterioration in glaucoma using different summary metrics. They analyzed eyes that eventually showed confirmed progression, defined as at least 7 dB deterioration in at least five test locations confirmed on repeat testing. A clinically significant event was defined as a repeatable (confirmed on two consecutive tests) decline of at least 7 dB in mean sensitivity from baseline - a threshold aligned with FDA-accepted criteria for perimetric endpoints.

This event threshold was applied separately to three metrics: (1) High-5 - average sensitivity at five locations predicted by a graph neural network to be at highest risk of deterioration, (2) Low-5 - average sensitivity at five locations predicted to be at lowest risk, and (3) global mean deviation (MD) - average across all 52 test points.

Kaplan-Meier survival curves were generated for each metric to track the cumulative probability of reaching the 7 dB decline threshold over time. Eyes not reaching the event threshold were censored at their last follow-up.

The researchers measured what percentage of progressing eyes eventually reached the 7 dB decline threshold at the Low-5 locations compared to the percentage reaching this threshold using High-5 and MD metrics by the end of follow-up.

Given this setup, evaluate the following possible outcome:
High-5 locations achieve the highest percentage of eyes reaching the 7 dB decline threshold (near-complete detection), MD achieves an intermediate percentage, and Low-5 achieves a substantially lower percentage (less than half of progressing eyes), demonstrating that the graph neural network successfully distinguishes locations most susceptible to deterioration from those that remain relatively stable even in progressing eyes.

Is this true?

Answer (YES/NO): NO